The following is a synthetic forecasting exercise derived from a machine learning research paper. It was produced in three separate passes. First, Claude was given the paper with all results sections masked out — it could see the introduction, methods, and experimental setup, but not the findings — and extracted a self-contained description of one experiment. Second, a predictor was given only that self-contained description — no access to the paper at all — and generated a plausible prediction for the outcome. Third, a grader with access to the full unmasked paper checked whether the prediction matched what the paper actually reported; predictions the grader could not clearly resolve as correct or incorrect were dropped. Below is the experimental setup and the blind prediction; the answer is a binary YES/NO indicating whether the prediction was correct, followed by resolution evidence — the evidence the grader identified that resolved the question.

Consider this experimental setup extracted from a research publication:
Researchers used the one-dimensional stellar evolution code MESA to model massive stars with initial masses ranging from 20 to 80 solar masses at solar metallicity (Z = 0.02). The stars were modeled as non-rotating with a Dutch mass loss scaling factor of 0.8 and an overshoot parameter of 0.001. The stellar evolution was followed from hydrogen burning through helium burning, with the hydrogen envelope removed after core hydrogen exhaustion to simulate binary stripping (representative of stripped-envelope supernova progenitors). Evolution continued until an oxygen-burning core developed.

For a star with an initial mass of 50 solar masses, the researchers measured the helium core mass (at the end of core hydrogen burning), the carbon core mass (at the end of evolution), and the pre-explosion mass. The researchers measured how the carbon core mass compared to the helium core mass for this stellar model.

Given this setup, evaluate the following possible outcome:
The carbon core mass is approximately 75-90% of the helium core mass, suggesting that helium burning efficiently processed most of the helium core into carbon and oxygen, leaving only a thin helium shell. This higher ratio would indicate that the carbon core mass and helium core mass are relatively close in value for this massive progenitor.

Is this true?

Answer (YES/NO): NO